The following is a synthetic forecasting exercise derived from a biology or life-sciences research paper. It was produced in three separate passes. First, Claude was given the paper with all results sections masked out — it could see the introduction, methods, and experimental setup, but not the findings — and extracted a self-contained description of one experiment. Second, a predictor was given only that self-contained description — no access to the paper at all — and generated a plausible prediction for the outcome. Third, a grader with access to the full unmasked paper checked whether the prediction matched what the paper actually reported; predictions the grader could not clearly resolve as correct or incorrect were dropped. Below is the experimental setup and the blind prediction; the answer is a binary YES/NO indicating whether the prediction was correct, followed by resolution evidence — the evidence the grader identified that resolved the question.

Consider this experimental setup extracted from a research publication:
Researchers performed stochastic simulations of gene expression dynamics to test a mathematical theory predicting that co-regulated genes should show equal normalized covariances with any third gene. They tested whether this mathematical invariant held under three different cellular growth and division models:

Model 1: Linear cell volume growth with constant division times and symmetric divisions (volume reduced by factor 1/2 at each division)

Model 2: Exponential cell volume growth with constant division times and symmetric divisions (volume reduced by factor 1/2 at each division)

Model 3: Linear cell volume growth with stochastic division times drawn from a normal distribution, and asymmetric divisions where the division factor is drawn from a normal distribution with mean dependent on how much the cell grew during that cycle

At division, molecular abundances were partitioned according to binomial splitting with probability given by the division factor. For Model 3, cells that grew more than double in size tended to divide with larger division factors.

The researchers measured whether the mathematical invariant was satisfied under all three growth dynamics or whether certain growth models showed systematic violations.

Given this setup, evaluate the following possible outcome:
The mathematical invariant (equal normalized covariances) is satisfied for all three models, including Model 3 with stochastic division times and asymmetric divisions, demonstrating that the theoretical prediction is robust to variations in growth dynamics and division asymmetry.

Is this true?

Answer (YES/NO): YES